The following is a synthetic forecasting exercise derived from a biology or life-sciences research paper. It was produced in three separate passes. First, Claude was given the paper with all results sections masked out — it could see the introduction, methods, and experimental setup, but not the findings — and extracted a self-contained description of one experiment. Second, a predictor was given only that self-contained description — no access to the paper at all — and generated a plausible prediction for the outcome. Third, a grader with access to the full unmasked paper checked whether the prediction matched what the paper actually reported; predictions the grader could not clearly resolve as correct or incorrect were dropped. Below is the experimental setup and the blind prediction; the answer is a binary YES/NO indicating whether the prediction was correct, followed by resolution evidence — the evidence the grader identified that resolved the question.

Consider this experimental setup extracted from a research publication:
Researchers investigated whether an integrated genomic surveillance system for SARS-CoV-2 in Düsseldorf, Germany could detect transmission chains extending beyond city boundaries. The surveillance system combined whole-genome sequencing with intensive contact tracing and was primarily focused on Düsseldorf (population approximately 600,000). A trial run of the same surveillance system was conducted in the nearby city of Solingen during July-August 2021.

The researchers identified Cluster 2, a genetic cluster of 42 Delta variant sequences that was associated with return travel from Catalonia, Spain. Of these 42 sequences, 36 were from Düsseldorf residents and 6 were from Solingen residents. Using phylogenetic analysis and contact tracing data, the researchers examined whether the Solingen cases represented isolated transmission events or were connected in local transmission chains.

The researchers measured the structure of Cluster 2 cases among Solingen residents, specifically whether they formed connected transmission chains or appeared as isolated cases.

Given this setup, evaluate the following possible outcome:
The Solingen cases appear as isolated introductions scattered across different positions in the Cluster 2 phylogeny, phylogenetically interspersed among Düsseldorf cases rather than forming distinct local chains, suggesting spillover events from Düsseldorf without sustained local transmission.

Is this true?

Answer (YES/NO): NO